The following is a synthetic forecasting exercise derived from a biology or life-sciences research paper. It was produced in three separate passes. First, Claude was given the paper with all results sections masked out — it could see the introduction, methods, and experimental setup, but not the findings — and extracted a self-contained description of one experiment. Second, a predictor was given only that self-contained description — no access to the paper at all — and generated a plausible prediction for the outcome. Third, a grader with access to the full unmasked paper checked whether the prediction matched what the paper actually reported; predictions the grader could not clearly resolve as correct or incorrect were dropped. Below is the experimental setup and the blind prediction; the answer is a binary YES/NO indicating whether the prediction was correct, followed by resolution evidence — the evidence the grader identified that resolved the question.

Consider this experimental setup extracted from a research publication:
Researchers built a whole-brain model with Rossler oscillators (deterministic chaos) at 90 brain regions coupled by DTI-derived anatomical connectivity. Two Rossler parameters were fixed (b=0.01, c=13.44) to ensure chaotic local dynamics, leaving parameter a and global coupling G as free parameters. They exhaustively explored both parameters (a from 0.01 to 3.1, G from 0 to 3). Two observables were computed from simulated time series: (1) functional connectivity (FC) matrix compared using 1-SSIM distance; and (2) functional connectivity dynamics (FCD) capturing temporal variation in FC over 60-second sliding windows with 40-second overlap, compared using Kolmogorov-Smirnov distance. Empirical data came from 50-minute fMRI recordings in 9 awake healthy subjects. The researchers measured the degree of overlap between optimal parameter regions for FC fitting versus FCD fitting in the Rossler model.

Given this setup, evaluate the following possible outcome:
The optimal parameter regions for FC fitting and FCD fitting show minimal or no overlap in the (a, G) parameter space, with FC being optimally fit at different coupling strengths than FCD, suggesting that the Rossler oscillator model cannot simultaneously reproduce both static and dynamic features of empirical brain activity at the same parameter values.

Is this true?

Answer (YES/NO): NO